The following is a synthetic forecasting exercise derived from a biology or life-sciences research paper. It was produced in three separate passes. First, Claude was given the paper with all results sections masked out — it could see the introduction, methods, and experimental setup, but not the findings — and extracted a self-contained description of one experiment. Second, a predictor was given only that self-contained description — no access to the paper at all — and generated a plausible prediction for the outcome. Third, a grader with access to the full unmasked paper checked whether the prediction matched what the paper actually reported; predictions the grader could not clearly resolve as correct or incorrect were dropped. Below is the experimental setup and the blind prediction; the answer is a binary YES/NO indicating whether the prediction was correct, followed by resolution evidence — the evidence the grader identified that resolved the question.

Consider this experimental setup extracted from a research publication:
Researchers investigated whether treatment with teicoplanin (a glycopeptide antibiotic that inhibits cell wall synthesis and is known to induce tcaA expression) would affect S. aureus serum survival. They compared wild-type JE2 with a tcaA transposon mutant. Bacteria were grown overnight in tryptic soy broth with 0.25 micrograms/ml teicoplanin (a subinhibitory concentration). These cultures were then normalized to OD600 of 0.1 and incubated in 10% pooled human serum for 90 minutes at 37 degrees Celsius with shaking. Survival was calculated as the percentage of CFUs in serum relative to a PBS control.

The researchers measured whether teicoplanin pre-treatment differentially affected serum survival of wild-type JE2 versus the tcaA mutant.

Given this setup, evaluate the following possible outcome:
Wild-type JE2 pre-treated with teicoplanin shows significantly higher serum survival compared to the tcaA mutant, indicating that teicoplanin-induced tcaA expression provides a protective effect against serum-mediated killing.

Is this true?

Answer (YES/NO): NO